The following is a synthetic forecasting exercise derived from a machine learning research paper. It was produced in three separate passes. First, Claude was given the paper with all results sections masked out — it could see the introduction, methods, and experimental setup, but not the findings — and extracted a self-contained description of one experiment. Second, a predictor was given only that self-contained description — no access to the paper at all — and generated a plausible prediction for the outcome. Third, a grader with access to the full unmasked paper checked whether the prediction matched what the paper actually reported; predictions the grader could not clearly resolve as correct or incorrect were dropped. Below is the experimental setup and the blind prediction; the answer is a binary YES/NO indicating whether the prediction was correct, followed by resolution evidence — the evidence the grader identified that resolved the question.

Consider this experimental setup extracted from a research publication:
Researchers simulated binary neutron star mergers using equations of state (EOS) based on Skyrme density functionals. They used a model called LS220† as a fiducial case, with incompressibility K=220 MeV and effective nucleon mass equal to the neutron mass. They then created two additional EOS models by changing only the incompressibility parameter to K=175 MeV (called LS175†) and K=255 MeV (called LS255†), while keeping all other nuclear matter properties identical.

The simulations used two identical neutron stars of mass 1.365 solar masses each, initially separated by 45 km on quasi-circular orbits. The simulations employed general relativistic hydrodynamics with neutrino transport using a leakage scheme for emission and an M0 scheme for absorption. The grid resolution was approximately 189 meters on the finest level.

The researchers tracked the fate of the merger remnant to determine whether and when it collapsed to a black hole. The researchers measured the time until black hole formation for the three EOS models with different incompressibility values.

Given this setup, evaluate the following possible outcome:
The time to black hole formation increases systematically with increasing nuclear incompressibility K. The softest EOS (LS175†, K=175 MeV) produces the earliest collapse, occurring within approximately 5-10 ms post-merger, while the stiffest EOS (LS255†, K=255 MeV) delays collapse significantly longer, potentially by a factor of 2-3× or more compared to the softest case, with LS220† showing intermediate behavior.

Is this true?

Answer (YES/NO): NO